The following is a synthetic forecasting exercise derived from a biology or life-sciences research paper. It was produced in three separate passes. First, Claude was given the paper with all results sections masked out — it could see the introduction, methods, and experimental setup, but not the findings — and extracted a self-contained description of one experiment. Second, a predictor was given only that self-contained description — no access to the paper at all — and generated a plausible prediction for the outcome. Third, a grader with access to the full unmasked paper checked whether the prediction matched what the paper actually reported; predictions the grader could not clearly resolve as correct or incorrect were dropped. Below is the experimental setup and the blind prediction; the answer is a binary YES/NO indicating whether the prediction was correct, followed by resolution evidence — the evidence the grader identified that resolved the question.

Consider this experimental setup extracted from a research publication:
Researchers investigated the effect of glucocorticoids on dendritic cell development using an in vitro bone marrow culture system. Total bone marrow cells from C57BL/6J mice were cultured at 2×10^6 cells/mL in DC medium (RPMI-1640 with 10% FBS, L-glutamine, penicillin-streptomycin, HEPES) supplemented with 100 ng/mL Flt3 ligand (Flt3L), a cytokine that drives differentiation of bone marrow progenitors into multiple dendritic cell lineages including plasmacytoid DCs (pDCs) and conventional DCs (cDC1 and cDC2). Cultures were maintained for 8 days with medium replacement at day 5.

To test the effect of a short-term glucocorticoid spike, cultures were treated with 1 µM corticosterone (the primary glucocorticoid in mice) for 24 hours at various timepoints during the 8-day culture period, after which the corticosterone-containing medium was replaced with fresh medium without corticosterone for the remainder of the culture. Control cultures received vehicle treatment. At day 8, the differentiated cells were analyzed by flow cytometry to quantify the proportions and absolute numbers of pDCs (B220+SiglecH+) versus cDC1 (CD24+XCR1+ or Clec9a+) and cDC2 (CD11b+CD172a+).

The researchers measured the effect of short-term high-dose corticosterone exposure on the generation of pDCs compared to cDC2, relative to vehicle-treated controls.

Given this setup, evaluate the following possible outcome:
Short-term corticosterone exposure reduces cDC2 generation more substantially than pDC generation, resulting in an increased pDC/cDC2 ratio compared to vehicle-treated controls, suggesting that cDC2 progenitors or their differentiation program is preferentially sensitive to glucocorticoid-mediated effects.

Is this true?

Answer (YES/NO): NO